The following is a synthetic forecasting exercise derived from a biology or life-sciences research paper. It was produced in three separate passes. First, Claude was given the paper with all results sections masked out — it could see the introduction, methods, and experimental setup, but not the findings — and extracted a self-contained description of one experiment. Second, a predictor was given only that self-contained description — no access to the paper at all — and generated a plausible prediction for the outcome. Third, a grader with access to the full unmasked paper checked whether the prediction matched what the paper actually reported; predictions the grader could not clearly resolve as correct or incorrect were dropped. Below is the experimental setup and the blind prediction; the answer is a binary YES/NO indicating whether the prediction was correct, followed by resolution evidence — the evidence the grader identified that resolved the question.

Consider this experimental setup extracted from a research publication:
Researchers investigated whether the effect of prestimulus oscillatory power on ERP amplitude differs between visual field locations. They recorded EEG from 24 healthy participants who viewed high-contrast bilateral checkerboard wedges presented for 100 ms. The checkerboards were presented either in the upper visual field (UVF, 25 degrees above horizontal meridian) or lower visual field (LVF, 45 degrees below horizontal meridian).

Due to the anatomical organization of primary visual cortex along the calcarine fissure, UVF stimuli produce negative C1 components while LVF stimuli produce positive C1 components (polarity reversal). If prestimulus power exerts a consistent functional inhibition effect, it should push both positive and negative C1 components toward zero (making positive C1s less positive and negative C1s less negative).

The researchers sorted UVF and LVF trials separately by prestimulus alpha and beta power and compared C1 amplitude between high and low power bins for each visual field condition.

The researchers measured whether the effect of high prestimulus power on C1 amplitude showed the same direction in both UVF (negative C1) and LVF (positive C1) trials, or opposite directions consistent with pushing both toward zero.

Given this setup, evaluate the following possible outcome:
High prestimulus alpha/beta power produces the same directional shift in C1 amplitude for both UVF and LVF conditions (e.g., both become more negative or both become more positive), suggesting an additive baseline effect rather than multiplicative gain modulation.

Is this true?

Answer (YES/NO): NO